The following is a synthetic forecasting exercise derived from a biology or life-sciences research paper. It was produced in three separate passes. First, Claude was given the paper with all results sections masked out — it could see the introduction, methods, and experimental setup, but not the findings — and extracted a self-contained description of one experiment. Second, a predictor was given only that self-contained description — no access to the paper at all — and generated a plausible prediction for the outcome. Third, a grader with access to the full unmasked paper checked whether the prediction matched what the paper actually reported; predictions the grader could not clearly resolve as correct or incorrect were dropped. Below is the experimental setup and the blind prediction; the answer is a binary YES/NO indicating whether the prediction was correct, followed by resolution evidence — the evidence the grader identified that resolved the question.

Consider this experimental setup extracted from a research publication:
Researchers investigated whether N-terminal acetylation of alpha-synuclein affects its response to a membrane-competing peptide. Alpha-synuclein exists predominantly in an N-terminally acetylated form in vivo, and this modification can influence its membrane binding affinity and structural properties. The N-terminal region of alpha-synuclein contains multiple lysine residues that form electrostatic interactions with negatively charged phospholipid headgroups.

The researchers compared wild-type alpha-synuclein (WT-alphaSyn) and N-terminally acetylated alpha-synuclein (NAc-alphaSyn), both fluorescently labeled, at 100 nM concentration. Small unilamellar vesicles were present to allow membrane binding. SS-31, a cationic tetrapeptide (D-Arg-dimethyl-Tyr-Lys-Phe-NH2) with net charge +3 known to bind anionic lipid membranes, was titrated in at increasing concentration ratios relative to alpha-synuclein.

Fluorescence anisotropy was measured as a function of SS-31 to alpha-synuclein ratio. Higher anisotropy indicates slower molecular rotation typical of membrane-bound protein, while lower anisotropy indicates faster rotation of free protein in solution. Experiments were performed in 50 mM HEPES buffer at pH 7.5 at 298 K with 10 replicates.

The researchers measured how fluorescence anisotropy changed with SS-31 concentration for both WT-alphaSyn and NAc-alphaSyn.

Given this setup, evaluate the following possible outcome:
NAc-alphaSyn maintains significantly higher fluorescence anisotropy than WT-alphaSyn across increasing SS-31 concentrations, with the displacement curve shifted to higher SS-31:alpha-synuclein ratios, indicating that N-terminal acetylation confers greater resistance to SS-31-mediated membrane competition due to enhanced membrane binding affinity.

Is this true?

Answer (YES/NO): NO